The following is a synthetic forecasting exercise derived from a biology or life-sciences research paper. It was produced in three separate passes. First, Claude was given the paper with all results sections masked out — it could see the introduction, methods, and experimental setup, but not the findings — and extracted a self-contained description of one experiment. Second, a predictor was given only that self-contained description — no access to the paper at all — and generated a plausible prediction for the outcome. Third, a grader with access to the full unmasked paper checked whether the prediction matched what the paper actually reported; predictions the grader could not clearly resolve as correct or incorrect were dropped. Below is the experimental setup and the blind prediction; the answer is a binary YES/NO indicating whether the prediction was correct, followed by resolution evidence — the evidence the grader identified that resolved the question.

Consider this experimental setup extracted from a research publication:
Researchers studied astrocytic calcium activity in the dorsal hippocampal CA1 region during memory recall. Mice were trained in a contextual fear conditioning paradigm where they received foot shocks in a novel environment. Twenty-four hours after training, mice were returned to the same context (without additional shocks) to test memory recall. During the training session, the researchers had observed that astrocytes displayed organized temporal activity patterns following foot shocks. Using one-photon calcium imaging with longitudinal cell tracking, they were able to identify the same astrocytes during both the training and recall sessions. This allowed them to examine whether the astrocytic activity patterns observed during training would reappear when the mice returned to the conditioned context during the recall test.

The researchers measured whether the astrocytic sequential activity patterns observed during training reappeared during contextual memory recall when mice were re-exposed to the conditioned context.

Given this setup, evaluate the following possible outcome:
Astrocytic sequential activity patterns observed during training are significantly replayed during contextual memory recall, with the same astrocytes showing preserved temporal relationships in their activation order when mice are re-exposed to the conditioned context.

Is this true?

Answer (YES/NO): YES